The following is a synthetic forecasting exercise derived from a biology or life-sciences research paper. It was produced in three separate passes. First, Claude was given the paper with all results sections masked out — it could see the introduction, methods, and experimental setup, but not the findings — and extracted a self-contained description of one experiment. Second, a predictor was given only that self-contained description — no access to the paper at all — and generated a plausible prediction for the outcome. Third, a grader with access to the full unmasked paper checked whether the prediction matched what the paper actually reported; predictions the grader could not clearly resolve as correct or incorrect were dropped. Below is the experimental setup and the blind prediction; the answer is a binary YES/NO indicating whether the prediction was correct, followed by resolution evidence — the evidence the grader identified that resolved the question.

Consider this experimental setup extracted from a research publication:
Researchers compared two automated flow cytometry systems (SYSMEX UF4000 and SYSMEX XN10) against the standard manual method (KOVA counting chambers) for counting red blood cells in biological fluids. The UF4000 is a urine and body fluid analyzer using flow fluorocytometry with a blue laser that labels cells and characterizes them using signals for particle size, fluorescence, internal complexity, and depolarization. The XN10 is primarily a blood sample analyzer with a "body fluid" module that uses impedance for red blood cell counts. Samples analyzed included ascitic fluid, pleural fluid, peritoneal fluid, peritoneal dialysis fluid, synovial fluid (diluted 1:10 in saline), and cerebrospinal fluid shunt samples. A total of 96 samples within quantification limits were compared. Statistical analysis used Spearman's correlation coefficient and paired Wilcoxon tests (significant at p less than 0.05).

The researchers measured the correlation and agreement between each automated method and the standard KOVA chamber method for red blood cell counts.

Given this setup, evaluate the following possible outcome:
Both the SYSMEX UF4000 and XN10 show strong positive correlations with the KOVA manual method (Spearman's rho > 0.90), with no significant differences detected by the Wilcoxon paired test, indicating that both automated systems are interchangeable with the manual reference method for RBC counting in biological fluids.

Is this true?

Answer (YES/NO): NO